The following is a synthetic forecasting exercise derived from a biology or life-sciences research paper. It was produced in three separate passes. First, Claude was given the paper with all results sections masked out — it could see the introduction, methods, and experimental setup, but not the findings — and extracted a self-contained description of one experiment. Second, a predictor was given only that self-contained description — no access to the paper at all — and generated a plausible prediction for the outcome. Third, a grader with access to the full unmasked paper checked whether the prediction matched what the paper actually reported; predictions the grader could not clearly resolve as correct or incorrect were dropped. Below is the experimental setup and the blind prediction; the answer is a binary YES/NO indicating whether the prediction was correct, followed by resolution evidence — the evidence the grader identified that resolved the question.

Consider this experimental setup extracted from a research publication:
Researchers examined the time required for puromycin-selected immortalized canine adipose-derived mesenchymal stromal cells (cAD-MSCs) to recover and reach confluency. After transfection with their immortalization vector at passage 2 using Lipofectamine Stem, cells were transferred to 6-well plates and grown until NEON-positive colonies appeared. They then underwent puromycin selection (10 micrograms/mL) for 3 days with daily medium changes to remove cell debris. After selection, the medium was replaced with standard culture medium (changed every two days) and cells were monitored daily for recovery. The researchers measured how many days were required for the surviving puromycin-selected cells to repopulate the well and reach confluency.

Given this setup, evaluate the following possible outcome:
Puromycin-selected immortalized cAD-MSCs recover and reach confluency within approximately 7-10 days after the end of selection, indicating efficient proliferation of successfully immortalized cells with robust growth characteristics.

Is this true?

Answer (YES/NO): YES